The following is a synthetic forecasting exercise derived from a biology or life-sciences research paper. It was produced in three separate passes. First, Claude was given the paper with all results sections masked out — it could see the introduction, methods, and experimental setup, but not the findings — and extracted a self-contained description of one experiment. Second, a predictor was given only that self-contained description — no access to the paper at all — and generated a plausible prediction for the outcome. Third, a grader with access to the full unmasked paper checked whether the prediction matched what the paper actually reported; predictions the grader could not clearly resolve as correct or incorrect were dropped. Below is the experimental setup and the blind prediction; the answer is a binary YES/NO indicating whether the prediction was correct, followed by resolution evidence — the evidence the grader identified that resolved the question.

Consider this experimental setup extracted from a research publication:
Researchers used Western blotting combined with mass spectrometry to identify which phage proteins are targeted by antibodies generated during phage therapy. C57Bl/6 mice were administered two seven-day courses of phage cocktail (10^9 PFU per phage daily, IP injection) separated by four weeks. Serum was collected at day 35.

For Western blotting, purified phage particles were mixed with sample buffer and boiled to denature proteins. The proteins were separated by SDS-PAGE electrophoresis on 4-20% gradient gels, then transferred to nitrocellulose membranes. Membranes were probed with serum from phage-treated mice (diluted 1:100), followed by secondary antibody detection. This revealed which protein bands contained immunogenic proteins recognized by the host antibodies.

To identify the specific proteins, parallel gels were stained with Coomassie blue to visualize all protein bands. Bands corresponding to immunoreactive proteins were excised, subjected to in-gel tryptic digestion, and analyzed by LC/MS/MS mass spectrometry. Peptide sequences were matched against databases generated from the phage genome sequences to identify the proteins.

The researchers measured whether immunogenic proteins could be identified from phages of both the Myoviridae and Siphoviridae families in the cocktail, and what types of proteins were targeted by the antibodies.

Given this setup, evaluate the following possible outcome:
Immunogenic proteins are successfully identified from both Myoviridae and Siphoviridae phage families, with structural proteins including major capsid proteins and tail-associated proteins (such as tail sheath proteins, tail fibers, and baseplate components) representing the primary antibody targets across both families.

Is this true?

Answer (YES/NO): NO